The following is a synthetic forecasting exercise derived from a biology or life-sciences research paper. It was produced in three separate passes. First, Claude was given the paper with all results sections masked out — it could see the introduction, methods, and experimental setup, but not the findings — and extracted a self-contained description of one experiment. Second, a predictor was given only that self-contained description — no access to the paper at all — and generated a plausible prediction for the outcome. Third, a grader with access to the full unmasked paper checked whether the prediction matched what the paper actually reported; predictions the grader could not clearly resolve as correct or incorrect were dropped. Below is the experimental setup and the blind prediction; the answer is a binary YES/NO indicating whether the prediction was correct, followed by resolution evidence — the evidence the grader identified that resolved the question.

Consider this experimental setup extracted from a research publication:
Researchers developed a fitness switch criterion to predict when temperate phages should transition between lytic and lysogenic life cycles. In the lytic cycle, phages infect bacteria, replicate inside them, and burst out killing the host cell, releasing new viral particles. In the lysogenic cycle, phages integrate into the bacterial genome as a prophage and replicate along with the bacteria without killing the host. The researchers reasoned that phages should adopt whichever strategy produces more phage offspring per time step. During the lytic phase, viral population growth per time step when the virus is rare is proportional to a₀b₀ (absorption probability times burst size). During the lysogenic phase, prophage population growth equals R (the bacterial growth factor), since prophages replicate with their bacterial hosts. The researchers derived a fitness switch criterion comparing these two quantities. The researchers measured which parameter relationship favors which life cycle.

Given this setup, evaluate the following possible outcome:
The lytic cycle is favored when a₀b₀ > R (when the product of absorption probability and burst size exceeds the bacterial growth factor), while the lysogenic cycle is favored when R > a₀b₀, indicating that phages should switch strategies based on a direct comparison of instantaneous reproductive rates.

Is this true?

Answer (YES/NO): YES